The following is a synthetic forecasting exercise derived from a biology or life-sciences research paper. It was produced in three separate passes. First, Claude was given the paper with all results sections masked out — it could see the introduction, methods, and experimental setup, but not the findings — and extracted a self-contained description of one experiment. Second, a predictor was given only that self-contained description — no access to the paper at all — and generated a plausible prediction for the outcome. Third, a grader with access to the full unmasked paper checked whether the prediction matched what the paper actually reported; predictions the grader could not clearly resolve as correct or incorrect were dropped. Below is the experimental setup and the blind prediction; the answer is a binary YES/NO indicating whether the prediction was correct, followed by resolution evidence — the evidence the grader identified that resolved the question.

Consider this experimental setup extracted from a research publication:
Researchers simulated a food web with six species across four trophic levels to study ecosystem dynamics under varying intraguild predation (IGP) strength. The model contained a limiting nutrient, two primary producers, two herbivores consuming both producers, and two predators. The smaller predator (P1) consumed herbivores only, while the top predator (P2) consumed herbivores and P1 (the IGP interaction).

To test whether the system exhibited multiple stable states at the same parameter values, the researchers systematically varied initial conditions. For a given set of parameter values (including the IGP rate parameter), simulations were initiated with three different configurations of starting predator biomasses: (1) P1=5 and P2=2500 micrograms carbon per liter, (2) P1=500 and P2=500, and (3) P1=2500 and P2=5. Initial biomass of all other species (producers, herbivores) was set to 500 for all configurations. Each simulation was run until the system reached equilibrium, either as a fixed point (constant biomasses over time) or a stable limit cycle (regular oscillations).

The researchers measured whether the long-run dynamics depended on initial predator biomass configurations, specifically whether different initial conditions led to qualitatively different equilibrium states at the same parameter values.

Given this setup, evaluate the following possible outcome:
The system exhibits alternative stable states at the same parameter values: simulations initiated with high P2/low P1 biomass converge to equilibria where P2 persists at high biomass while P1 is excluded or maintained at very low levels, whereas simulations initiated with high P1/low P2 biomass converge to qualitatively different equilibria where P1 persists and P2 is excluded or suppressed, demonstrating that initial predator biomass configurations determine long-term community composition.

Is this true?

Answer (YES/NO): NO